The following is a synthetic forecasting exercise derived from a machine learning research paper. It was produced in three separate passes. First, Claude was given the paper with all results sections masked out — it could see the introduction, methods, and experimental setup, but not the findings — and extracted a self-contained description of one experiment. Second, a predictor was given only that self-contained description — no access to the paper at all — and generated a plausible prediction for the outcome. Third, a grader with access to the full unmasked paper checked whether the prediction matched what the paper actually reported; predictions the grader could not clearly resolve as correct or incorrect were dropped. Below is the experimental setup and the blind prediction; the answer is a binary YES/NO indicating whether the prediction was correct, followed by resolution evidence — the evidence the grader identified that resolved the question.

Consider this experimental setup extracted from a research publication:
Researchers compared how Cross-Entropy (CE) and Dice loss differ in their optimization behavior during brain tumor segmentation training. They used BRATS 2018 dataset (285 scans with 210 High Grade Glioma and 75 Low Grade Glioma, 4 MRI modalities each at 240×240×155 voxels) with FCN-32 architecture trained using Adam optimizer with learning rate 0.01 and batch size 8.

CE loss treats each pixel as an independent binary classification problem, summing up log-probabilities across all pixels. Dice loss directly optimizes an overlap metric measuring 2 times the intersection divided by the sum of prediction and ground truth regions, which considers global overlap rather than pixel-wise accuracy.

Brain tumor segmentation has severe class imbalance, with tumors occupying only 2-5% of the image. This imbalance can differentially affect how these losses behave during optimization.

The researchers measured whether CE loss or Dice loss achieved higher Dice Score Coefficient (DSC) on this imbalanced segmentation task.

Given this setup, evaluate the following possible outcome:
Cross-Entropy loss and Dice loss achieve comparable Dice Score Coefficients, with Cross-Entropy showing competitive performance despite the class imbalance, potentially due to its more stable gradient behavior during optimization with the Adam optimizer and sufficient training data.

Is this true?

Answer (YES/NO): YES